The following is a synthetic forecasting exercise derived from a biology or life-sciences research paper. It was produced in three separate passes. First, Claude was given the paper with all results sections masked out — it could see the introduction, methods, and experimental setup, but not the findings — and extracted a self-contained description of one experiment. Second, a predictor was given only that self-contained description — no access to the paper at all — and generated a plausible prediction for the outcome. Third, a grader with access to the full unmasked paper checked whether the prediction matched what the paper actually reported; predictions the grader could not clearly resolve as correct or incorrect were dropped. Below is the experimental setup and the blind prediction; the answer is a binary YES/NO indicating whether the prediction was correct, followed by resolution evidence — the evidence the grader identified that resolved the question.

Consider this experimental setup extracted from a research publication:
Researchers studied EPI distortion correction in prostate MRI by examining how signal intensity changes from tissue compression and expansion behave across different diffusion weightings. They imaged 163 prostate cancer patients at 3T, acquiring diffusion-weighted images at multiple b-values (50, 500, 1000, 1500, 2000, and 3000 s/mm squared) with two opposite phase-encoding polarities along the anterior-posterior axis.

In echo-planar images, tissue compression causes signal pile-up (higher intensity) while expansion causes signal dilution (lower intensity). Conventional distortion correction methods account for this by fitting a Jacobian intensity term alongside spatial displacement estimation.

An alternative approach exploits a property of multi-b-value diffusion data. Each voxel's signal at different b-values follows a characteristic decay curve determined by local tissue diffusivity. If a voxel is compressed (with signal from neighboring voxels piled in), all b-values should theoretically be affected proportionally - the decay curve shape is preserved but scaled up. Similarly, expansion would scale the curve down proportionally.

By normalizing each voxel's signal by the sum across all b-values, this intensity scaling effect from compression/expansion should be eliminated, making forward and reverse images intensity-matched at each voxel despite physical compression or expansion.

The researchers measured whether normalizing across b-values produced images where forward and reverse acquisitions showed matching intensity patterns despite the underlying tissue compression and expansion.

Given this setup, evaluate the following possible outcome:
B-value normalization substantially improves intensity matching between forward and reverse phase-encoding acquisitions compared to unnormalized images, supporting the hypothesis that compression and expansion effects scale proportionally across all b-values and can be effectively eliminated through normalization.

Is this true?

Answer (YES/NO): YES